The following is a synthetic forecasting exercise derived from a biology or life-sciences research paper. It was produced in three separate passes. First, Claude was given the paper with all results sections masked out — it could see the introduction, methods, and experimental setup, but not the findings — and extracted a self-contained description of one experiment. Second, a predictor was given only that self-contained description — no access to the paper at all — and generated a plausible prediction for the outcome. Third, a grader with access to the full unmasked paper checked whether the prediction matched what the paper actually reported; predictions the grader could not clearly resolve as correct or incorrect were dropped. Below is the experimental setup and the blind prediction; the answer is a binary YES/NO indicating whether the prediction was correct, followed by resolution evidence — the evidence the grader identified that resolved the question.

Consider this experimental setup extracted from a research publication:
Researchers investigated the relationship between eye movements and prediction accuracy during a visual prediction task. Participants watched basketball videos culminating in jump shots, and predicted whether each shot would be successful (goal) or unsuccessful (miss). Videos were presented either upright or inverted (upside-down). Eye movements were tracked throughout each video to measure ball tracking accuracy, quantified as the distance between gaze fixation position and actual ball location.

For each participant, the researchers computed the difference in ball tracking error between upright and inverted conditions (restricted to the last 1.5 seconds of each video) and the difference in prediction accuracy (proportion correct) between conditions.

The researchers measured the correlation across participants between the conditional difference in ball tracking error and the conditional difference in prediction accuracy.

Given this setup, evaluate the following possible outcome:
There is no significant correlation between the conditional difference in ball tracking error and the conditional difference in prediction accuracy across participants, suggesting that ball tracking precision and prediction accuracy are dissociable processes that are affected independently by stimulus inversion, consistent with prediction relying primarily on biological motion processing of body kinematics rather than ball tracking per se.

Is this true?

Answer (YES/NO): NO